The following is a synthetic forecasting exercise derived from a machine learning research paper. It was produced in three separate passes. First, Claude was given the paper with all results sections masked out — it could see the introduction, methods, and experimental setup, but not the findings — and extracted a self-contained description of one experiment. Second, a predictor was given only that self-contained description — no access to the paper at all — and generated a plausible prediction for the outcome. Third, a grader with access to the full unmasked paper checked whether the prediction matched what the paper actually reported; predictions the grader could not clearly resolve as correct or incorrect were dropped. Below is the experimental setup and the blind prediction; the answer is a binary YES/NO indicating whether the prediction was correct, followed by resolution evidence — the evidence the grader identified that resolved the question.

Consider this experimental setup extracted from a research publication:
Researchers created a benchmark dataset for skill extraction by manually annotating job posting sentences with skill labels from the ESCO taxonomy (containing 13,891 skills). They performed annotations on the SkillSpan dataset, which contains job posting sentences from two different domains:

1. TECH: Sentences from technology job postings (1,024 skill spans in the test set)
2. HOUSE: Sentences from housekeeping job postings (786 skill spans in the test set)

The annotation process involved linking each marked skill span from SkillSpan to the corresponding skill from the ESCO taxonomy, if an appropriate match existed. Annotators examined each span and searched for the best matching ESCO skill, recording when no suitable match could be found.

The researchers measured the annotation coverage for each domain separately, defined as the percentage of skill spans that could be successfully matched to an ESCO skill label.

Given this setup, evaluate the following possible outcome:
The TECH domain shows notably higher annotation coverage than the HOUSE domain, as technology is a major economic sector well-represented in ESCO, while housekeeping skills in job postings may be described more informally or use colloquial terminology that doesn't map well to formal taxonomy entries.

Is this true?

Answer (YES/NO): NO